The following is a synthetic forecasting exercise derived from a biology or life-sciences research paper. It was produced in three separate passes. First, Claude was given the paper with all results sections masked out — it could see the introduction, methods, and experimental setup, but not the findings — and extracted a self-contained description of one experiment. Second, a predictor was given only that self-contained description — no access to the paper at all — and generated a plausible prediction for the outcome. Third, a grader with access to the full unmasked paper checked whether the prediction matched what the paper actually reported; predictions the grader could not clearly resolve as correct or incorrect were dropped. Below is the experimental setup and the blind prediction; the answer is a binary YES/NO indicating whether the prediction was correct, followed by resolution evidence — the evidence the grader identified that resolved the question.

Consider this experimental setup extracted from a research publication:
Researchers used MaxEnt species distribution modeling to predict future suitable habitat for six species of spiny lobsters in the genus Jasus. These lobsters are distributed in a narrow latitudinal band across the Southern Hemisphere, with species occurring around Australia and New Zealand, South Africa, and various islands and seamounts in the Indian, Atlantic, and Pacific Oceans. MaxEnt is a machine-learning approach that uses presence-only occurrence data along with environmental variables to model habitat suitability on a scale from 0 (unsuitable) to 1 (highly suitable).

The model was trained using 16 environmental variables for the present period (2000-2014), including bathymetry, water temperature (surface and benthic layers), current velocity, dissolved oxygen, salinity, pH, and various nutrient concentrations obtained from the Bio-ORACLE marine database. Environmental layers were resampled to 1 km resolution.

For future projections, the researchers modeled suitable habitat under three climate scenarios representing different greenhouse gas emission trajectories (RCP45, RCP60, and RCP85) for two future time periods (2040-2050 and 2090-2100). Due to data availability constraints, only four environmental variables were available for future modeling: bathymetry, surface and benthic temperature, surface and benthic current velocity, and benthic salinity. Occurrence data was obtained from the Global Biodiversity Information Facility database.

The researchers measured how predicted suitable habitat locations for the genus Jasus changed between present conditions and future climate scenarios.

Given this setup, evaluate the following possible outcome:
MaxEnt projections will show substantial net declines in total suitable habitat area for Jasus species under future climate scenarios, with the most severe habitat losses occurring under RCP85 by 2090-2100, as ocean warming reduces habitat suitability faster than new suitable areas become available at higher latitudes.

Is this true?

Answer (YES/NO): NO